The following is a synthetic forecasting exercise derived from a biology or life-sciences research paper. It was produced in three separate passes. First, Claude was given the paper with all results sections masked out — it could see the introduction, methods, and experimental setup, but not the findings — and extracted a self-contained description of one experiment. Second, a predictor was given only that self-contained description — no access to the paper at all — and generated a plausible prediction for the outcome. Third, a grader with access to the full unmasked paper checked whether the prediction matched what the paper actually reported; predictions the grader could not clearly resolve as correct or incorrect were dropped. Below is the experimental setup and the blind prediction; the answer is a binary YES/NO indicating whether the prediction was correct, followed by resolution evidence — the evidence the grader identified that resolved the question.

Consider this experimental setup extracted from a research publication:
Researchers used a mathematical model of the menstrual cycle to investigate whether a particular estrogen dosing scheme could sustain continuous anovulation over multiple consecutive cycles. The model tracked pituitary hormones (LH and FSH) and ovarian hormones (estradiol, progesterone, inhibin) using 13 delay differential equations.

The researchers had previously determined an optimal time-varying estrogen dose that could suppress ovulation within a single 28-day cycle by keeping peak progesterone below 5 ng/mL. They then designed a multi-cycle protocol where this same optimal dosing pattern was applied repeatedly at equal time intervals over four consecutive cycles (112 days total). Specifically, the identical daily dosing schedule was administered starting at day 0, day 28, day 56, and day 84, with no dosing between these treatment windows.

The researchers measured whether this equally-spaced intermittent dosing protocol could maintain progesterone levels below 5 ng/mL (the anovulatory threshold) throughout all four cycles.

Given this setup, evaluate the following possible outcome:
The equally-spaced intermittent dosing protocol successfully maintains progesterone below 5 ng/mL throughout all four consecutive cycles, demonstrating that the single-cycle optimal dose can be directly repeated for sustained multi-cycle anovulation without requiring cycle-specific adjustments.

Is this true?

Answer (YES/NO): NO